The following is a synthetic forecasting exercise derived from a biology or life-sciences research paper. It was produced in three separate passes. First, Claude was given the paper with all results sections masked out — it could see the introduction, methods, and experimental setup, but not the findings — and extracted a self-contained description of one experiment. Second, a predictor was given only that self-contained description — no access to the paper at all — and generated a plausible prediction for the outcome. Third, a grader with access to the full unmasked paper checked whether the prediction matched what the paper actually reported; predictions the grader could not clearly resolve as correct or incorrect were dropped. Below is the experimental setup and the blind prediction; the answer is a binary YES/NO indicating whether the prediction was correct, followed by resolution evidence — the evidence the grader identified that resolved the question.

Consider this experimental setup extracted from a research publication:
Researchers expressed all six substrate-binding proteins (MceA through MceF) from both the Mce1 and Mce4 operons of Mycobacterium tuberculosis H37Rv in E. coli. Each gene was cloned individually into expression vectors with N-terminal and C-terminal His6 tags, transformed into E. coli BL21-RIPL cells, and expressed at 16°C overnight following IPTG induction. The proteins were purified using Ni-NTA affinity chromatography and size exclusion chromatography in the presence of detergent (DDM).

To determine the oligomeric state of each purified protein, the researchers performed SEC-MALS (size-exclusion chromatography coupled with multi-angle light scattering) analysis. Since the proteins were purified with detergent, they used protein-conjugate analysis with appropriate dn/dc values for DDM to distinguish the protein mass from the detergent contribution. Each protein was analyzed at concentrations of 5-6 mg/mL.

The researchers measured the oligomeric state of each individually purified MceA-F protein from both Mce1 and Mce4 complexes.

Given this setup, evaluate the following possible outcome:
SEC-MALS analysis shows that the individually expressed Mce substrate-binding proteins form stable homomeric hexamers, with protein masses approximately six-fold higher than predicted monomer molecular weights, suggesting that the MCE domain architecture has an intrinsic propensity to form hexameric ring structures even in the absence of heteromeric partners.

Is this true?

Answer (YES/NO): NO